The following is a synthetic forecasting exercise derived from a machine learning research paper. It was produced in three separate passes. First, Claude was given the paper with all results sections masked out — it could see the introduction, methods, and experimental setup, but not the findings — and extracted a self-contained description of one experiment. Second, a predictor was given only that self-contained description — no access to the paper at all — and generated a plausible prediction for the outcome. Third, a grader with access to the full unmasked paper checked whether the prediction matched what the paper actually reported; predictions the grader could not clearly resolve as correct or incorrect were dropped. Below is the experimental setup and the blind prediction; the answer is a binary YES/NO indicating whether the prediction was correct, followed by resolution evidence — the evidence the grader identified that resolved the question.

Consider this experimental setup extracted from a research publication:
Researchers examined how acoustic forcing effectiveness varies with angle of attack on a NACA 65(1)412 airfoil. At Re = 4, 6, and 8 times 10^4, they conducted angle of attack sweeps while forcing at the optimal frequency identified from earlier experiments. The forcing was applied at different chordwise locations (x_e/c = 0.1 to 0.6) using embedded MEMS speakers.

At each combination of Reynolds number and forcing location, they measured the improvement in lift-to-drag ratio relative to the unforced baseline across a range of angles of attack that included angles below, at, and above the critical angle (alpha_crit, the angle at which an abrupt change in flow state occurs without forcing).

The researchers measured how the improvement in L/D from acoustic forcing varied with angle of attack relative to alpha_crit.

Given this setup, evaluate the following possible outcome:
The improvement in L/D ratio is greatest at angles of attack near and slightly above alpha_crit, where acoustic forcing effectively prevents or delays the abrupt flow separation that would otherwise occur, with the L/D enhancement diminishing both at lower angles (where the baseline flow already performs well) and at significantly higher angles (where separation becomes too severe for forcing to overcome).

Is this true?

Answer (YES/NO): NO